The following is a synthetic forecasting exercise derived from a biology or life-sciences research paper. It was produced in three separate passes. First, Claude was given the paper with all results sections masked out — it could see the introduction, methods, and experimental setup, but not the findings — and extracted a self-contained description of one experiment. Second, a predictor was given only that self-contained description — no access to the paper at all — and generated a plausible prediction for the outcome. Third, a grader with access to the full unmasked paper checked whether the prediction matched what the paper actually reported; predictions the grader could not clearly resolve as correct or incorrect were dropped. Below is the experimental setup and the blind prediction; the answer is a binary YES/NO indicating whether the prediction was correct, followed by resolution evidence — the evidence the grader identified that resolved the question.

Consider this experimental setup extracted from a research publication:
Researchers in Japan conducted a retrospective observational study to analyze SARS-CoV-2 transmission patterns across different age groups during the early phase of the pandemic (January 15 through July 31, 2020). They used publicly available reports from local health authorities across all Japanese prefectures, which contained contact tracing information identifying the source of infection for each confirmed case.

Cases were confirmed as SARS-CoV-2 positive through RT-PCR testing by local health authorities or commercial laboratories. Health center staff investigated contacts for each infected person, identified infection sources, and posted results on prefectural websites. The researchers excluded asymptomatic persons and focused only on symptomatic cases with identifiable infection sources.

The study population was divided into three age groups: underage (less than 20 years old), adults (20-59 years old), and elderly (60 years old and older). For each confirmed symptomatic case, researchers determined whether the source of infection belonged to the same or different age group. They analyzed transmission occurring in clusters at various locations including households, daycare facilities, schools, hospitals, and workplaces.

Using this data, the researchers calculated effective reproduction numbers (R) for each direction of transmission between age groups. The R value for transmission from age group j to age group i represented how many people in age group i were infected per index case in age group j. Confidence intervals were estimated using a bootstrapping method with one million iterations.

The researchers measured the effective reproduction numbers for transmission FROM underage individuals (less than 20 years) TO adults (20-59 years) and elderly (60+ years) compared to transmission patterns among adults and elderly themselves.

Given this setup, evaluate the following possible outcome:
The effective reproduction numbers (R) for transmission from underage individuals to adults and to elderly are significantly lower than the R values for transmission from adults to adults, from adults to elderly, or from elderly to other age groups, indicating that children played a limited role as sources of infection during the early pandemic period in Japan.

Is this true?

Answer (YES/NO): NO